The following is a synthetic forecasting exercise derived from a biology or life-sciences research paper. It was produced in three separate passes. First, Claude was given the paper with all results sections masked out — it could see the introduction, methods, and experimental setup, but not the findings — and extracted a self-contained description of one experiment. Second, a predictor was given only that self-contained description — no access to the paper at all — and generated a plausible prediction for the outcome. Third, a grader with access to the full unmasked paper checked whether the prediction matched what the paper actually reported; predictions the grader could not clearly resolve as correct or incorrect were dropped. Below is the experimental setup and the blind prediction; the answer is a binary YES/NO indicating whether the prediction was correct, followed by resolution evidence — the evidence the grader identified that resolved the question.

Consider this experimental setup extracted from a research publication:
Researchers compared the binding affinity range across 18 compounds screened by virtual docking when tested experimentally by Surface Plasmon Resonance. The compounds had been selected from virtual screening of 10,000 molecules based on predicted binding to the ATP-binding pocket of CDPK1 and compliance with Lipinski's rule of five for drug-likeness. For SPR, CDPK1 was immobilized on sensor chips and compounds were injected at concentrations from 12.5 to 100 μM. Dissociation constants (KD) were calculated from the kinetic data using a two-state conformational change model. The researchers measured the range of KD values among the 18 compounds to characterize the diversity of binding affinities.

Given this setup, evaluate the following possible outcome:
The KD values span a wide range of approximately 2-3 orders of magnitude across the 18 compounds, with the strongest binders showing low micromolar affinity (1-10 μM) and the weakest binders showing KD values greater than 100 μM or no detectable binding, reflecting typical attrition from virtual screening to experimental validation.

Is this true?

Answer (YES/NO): NO